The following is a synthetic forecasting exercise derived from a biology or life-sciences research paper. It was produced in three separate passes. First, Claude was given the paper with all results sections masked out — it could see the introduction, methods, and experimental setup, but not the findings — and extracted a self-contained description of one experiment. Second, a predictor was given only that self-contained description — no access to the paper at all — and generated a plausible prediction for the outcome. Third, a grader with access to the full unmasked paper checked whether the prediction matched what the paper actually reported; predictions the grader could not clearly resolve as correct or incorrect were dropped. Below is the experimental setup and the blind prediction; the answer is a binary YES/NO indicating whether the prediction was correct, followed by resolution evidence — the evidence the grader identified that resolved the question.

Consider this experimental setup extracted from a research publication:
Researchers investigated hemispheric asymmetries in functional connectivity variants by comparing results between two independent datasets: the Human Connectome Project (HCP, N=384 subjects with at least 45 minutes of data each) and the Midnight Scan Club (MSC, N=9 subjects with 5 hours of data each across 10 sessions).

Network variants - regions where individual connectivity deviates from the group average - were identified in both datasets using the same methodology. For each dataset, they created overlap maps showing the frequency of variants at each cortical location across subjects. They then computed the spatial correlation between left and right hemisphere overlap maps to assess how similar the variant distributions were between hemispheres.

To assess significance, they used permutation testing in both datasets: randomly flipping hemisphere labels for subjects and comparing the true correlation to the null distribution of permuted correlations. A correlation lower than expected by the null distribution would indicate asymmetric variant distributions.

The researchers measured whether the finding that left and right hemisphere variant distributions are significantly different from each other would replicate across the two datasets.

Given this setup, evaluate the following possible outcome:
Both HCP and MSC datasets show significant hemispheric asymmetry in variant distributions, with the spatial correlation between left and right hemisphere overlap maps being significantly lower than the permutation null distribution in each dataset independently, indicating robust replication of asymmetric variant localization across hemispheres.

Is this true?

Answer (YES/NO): YES